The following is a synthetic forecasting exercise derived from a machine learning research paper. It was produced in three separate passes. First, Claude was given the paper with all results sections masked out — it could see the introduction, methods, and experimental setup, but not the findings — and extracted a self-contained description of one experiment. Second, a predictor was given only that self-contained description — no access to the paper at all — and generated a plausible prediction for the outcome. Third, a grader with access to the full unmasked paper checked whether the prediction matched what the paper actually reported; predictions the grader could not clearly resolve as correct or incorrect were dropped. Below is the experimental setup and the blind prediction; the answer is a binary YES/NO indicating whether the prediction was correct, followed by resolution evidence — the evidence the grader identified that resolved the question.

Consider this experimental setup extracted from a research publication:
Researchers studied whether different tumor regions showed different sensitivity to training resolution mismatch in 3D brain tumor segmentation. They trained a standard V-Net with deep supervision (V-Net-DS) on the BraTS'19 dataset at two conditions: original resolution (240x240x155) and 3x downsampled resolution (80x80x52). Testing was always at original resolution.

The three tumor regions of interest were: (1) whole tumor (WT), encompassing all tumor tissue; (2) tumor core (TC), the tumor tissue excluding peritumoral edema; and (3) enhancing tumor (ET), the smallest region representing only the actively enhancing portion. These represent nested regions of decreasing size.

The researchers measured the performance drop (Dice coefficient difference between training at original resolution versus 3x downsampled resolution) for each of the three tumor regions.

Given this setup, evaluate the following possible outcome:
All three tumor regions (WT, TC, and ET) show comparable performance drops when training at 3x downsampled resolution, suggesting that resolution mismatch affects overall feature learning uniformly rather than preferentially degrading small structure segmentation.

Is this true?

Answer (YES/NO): NO